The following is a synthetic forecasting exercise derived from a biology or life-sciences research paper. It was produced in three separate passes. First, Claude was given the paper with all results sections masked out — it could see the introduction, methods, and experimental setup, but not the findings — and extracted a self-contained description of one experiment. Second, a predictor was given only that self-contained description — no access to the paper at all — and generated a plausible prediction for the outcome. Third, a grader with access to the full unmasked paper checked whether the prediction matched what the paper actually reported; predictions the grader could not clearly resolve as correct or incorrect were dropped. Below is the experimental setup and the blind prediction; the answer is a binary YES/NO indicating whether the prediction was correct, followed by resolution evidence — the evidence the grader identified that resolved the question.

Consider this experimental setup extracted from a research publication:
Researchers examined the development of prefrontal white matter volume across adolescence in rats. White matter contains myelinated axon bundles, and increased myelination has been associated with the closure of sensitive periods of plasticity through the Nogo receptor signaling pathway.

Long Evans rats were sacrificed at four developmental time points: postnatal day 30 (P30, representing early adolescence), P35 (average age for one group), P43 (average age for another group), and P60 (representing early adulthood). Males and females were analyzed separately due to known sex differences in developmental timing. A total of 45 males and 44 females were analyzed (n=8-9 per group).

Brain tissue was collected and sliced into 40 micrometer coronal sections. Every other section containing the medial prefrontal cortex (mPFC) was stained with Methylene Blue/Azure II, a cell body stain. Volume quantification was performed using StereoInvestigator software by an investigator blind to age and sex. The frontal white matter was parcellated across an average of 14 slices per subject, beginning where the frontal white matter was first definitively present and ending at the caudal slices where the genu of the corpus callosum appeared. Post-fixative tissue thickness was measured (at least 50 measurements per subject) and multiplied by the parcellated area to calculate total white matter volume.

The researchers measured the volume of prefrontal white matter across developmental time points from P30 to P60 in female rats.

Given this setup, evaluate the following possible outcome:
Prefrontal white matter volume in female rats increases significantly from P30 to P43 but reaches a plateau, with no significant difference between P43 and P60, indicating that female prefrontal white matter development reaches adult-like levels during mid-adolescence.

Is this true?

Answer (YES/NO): NO